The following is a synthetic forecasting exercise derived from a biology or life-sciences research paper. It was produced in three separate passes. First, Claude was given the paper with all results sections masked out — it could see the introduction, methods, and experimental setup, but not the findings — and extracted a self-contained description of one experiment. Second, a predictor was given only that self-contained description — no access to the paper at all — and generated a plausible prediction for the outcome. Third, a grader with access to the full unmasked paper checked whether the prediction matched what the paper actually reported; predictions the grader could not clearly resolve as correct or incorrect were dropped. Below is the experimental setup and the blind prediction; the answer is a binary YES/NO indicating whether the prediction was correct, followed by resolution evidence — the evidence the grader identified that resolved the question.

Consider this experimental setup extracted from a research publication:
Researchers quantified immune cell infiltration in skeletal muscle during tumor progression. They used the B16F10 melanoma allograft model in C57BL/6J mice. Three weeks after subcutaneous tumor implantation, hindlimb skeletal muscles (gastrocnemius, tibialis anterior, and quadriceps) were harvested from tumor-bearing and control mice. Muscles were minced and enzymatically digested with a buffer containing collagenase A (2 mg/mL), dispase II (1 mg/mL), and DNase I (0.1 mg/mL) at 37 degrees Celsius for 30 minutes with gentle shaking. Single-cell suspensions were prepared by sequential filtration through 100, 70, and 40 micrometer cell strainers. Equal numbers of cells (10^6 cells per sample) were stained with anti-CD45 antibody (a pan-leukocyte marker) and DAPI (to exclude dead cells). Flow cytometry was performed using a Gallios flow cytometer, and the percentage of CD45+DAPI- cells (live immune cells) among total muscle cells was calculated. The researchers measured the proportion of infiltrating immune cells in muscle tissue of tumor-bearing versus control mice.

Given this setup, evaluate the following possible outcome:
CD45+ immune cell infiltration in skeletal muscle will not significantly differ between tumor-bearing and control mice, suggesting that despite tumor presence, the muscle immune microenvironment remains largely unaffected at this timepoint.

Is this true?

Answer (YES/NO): NO